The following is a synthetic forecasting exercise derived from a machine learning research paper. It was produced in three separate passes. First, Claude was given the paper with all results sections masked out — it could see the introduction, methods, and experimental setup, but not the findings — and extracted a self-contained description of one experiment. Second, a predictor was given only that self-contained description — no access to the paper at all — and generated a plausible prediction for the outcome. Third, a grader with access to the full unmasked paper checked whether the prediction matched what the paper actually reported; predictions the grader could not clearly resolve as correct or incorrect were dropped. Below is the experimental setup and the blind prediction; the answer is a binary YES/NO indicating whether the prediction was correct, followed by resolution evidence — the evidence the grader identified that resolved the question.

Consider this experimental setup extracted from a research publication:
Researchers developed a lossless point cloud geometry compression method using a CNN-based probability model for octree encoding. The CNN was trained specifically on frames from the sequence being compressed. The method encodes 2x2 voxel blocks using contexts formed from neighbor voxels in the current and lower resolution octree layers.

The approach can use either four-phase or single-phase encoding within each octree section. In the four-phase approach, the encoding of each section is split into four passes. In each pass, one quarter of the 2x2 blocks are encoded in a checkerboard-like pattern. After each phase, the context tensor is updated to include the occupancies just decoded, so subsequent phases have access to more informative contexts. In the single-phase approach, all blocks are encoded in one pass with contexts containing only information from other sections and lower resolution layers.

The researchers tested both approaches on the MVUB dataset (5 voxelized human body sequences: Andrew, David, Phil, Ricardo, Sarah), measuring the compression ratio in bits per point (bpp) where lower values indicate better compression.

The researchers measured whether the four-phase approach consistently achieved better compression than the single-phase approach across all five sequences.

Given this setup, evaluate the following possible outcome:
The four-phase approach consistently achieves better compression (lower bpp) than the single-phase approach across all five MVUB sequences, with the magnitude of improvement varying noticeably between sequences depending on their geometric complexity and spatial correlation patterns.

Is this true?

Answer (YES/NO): NO